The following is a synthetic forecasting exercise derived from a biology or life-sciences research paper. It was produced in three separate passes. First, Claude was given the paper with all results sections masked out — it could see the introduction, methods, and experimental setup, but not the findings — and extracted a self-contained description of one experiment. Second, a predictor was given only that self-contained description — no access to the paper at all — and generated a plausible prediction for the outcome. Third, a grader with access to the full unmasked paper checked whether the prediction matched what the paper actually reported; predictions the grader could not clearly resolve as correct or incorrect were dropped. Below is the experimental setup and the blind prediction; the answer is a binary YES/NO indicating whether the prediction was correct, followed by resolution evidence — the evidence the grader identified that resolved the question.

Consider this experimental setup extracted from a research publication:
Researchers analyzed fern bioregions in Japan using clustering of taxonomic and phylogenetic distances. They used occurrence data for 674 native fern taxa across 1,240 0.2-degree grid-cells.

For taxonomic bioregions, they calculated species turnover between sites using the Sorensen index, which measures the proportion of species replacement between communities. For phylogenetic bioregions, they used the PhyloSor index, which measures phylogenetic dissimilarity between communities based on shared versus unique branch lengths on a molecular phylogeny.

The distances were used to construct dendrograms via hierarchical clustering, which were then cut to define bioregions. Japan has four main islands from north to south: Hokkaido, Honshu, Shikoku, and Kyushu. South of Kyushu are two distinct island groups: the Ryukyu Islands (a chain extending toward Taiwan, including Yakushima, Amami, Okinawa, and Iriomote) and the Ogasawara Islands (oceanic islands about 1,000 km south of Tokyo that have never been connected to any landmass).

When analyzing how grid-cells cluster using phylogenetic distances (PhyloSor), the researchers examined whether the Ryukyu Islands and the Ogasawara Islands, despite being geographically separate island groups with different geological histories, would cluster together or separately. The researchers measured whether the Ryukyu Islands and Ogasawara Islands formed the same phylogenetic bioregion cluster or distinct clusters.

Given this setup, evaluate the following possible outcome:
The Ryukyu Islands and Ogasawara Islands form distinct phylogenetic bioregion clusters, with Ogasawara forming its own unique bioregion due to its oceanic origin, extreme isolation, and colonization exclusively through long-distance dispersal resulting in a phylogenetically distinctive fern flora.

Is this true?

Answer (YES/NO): NO